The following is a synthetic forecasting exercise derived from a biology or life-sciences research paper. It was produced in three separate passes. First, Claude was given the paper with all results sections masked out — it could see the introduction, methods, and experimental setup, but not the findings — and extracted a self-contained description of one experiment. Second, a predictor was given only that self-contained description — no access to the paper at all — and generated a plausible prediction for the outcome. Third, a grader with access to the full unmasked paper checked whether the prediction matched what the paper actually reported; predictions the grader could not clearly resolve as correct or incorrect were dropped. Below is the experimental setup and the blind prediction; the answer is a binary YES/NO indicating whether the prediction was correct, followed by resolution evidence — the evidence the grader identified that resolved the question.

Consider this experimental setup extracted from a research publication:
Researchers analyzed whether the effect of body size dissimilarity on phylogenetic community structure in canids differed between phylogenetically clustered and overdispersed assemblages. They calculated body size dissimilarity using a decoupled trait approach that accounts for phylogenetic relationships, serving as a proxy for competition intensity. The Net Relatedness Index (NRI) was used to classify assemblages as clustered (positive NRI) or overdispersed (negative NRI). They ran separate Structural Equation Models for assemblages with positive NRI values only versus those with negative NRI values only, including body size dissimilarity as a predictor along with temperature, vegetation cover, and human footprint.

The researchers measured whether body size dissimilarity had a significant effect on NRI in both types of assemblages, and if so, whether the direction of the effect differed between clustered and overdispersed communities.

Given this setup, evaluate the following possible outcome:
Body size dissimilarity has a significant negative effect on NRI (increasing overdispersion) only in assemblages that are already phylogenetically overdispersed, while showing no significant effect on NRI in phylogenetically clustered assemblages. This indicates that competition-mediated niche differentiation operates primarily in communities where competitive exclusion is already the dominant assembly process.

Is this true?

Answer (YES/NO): NO